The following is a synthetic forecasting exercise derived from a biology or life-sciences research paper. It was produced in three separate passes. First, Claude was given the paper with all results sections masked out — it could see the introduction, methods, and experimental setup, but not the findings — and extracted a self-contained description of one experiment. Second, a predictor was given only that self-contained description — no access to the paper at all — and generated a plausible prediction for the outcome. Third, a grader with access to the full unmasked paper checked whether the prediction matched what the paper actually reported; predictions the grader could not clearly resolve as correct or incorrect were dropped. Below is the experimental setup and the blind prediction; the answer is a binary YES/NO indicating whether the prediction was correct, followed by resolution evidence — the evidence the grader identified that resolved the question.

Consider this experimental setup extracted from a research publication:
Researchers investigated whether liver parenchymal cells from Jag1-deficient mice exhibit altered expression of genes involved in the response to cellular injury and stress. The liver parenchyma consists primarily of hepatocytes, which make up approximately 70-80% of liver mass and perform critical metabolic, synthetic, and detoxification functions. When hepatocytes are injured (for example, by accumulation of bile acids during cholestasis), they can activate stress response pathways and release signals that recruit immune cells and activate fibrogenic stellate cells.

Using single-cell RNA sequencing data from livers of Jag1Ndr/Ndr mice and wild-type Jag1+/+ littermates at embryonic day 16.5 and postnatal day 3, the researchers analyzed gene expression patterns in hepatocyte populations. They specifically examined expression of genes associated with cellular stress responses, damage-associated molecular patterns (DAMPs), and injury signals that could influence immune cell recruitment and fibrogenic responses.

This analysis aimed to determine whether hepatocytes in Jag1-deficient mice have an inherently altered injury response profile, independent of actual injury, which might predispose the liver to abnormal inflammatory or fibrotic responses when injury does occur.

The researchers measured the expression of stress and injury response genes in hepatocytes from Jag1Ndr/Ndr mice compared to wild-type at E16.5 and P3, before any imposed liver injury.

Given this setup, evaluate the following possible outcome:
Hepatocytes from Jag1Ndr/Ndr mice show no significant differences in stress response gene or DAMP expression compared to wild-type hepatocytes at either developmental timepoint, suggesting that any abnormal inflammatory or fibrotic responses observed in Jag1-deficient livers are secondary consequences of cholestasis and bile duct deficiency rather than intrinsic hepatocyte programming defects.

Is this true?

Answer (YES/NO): NO